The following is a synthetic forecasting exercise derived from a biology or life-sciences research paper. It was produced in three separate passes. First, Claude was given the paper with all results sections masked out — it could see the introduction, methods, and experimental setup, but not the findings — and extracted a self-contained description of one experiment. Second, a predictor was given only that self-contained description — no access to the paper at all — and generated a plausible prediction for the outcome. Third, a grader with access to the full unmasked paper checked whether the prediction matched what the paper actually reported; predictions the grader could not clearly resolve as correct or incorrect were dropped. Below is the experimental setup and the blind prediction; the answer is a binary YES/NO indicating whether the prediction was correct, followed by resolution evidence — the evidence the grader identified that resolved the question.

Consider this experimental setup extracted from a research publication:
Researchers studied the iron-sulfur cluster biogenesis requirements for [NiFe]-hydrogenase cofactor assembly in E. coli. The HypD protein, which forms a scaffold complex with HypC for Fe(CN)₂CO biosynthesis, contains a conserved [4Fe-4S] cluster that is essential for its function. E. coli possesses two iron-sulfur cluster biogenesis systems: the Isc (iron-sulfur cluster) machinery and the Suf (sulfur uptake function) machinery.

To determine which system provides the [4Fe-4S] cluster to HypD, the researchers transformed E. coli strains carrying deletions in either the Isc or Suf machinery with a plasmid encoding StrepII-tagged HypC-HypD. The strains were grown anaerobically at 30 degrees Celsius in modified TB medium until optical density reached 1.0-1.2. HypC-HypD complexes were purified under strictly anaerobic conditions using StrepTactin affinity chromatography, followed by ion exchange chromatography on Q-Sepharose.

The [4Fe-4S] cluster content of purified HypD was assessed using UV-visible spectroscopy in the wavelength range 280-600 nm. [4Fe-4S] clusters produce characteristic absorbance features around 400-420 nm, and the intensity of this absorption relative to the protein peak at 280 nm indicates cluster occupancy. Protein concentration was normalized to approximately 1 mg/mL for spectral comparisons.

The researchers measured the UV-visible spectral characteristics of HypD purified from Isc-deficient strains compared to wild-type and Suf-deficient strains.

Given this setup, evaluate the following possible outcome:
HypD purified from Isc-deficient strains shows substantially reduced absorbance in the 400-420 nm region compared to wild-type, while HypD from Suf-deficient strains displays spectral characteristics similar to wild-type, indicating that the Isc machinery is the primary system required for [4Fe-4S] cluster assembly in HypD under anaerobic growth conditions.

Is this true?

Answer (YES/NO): NO